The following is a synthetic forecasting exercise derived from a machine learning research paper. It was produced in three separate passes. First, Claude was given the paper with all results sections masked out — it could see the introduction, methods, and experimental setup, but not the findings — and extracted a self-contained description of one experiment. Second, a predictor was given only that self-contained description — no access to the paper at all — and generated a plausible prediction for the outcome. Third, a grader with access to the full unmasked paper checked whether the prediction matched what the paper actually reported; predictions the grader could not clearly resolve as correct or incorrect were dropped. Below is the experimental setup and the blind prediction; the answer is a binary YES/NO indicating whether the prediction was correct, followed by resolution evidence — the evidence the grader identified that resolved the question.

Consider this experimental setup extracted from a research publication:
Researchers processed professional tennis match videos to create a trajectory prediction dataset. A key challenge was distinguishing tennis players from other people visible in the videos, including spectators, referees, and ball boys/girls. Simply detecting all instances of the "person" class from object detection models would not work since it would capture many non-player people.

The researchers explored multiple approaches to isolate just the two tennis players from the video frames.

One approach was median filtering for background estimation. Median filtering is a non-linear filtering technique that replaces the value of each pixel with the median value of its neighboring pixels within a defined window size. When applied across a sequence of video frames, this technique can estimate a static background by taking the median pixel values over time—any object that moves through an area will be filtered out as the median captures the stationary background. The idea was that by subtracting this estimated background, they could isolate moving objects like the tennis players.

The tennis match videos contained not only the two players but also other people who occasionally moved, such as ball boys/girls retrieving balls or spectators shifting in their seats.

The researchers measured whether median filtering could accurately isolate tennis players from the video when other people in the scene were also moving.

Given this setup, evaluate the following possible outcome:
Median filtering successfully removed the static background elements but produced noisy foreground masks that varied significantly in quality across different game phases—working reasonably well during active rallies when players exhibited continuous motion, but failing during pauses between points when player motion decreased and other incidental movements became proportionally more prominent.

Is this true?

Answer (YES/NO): NO